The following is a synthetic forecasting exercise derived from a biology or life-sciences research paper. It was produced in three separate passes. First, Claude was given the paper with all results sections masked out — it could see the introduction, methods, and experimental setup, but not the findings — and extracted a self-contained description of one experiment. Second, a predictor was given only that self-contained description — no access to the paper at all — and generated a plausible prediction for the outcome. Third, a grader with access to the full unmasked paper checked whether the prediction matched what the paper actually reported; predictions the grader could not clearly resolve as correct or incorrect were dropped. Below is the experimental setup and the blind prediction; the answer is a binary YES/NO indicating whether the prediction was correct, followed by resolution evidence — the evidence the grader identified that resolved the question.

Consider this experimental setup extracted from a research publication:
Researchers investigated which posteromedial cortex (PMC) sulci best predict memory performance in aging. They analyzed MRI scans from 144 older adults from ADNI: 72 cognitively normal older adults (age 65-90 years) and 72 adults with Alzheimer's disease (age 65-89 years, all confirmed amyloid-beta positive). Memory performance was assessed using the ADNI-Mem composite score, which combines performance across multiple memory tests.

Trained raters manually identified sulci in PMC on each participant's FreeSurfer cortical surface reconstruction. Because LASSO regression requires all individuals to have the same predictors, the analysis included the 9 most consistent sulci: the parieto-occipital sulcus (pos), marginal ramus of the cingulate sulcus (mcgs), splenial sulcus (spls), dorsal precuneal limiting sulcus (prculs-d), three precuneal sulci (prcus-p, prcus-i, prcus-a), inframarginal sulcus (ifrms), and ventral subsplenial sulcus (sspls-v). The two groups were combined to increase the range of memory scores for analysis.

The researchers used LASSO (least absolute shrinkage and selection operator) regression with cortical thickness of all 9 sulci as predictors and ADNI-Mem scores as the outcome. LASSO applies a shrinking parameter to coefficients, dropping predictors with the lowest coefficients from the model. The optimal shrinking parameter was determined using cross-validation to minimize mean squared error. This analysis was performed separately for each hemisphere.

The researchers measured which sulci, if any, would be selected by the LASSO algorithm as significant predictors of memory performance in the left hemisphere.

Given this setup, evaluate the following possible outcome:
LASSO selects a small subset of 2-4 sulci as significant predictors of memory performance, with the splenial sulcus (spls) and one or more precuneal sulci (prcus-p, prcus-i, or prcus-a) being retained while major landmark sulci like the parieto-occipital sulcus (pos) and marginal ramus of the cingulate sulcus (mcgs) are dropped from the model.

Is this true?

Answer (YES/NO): NO